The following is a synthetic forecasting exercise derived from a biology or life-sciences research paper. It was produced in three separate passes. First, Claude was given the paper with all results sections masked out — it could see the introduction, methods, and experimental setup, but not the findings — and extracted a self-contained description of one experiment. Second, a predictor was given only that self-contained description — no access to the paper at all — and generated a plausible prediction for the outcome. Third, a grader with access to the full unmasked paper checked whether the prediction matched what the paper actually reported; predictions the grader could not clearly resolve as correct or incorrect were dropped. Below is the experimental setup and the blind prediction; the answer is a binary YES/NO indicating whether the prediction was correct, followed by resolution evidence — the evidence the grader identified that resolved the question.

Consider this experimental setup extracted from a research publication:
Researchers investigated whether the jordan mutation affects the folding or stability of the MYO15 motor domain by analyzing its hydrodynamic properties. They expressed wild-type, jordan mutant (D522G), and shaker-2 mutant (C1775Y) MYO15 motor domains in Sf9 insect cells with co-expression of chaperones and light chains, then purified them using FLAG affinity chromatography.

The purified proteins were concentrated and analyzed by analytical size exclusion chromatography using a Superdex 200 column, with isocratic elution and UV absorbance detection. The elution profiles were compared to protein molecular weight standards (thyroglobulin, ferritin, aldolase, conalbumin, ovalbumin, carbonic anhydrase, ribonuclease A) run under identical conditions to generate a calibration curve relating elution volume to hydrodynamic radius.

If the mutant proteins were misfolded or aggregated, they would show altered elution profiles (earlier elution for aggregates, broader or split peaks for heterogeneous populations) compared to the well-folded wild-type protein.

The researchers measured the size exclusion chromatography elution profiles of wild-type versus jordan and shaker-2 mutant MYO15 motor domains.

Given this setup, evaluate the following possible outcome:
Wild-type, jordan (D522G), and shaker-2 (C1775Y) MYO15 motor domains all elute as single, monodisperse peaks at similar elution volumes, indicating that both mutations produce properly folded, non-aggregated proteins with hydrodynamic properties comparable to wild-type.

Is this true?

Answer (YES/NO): NO